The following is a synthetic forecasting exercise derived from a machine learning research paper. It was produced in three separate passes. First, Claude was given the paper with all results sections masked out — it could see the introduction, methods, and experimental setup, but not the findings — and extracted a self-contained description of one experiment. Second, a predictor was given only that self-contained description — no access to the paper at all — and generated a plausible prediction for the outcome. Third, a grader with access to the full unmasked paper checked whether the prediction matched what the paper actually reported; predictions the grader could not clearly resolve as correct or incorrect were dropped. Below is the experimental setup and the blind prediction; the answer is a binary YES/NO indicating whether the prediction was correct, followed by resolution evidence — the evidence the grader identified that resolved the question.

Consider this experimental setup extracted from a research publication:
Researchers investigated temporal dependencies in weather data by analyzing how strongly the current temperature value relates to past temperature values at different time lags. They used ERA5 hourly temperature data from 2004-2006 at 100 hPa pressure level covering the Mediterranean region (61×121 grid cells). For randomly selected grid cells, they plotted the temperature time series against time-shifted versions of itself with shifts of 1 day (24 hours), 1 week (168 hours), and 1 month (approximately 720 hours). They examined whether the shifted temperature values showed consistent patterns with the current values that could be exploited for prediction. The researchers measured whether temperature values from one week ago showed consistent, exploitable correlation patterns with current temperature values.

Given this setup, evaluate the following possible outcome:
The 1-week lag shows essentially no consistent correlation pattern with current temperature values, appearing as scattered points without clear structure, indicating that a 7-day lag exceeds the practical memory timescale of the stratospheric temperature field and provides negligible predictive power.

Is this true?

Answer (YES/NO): YES